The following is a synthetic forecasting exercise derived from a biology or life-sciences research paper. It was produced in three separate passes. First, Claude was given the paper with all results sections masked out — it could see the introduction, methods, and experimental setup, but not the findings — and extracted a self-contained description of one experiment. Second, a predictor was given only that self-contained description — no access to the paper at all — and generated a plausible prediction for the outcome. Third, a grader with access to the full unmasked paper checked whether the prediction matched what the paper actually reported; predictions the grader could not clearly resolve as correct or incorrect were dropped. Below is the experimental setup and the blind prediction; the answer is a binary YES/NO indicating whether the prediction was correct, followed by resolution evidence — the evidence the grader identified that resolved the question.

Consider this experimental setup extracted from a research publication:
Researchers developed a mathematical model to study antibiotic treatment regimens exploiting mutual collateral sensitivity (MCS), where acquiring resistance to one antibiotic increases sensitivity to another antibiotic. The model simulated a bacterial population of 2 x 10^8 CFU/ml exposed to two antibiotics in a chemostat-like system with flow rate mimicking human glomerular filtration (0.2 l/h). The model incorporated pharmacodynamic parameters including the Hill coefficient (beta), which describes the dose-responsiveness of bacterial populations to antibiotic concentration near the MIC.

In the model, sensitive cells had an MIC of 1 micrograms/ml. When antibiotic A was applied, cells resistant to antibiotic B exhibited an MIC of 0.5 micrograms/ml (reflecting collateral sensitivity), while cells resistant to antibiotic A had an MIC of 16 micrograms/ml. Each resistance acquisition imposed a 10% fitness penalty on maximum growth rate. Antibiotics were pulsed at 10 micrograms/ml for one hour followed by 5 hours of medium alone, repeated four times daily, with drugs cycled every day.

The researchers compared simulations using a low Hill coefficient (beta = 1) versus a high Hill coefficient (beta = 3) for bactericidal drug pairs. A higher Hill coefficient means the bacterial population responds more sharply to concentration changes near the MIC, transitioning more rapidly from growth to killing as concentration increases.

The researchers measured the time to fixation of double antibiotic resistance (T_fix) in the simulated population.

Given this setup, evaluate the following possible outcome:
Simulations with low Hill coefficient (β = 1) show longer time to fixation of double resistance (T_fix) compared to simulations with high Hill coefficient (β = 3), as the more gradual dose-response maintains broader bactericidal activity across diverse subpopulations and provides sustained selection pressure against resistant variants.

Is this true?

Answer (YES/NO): YES